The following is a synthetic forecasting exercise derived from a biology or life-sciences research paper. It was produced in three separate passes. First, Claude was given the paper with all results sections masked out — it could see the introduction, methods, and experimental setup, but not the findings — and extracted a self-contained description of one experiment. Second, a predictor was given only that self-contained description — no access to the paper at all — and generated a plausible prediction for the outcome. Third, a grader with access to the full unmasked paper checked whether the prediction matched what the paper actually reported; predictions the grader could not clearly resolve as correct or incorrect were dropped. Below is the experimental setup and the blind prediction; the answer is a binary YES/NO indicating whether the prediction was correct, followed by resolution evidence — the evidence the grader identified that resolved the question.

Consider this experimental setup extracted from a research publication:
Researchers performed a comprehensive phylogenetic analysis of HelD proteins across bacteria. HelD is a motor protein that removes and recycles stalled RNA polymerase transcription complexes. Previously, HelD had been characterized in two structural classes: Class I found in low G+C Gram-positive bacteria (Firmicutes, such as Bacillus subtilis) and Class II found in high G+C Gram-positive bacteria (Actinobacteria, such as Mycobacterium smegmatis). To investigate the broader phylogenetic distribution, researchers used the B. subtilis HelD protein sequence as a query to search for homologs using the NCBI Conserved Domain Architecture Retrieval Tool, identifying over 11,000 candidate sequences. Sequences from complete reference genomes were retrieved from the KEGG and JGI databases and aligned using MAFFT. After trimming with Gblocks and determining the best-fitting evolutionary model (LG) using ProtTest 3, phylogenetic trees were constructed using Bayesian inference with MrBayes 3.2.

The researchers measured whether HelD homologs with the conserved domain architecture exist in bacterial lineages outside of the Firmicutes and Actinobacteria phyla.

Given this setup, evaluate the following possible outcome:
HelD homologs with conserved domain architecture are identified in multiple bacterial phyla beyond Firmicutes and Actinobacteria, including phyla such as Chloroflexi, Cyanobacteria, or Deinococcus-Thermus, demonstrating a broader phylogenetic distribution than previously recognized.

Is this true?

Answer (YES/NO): NO